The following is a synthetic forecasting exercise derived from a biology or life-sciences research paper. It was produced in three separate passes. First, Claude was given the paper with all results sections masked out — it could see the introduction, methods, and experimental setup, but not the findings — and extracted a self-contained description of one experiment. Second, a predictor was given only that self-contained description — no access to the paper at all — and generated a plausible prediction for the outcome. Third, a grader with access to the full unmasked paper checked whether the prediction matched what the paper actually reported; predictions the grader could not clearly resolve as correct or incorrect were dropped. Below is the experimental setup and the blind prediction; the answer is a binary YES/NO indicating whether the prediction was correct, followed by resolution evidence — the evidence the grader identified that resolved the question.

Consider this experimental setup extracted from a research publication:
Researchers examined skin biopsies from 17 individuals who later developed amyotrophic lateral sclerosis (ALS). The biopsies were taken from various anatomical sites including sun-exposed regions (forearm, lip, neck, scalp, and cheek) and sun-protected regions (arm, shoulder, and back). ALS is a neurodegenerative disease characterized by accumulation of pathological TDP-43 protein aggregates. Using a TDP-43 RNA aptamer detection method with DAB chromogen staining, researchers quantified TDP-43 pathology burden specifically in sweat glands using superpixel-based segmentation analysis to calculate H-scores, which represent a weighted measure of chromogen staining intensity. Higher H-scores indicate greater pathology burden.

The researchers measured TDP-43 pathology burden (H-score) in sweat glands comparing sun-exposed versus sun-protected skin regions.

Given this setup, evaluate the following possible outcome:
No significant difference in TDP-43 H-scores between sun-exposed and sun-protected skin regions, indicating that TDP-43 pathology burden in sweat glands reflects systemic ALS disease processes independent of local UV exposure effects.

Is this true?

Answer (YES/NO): NO